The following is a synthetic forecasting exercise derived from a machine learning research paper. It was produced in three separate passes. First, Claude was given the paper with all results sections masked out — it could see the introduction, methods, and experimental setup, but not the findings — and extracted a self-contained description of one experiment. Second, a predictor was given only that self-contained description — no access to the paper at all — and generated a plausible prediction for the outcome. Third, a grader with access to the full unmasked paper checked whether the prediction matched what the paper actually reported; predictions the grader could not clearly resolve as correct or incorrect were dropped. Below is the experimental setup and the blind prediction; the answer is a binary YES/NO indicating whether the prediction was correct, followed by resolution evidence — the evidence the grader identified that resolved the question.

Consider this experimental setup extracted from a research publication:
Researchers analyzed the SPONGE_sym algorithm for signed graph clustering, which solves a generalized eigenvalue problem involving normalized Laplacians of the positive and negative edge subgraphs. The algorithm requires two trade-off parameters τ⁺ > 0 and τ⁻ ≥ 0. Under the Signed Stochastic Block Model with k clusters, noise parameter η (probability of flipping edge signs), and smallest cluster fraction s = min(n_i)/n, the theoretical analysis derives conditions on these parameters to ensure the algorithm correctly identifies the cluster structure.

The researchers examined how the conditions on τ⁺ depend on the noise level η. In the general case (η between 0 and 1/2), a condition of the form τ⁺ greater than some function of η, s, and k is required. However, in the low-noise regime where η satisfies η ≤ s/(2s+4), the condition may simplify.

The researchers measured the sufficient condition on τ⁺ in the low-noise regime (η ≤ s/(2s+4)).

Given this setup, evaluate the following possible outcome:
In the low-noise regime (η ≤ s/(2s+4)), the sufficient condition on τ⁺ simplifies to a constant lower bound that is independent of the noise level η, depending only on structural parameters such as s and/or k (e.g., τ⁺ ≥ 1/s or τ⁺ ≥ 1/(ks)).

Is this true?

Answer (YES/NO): NO